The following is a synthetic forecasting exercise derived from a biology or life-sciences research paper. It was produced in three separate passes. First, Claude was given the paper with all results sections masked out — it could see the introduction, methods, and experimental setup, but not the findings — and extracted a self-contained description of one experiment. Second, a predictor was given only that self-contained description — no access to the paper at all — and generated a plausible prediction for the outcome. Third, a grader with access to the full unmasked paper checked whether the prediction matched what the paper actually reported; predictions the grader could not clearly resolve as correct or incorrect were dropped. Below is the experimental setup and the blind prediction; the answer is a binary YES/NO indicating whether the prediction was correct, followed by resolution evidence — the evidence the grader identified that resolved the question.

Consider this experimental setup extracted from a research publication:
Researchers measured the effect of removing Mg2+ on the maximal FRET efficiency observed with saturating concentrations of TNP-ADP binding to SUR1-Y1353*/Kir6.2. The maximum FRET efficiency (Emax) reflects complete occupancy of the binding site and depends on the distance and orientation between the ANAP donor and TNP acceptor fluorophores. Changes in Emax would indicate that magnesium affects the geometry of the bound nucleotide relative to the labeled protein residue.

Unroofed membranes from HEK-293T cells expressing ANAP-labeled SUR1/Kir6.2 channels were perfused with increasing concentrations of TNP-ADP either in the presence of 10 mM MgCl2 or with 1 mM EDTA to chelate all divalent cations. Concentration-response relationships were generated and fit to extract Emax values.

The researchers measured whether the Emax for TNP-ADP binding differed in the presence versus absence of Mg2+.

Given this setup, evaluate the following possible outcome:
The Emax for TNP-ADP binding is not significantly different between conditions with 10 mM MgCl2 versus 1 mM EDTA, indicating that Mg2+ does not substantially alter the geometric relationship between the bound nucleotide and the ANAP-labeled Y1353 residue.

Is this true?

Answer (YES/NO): NO